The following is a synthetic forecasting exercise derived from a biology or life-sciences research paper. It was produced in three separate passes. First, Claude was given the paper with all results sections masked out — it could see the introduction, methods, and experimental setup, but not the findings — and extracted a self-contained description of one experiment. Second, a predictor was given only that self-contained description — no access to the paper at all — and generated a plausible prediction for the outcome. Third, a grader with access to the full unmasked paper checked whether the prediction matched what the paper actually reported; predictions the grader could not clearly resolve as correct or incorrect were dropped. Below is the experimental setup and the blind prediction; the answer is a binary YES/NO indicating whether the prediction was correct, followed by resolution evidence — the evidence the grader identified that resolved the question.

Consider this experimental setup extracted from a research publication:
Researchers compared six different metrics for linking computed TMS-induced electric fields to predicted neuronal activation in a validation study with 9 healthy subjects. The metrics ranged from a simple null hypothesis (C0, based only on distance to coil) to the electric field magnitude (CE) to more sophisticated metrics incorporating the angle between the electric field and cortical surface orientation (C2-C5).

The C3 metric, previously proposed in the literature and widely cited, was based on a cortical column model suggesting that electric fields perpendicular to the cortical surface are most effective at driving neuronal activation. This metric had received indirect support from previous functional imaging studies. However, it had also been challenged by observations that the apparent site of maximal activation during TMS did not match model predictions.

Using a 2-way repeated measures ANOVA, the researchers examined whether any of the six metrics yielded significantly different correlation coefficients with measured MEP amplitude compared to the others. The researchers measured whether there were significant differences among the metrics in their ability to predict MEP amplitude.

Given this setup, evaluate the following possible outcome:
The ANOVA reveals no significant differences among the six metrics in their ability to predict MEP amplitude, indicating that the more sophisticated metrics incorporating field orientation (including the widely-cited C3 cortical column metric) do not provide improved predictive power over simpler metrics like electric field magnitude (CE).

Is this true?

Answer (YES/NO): NO